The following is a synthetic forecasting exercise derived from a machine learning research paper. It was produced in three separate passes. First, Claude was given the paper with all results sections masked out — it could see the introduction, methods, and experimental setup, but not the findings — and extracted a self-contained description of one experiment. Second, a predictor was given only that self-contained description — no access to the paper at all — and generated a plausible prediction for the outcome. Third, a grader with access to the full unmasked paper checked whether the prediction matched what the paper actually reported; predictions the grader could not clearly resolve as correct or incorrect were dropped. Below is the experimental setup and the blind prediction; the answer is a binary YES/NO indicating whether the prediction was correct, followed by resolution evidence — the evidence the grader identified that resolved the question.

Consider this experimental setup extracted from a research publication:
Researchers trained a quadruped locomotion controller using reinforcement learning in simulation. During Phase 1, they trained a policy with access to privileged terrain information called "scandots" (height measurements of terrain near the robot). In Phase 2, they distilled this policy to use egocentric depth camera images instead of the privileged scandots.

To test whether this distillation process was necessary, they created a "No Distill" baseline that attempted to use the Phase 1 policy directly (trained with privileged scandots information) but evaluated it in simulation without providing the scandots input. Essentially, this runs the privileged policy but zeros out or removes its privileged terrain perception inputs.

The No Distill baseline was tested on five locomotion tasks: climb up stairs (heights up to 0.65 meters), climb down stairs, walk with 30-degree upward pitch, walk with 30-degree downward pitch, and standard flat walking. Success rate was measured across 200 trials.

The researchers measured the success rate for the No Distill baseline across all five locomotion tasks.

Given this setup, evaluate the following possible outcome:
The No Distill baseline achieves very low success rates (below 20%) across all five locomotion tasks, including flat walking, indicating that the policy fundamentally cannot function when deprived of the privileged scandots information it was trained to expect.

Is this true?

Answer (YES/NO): YES